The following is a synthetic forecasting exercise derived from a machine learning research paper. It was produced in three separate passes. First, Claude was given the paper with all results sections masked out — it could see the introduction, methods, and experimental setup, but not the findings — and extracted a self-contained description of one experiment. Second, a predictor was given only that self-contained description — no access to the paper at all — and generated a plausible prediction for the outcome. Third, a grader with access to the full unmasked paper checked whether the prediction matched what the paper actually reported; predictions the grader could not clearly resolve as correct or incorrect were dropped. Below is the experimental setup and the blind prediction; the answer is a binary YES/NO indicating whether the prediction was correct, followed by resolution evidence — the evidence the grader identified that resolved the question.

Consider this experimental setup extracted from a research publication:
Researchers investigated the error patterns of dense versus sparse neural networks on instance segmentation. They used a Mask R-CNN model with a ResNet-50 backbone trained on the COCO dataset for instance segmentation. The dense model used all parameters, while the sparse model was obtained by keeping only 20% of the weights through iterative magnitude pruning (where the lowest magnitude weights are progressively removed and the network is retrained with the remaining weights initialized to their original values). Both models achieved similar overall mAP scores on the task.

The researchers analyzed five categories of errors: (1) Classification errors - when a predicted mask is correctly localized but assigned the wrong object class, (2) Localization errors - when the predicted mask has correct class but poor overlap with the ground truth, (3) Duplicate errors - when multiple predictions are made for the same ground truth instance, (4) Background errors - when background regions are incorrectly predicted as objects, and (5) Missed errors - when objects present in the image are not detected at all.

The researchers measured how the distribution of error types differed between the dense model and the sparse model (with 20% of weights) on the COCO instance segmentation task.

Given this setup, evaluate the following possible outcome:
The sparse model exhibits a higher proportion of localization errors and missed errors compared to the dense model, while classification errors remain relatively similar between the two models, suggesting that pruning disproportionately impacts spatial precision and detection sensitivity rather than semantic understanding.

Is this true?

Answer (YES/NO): NO